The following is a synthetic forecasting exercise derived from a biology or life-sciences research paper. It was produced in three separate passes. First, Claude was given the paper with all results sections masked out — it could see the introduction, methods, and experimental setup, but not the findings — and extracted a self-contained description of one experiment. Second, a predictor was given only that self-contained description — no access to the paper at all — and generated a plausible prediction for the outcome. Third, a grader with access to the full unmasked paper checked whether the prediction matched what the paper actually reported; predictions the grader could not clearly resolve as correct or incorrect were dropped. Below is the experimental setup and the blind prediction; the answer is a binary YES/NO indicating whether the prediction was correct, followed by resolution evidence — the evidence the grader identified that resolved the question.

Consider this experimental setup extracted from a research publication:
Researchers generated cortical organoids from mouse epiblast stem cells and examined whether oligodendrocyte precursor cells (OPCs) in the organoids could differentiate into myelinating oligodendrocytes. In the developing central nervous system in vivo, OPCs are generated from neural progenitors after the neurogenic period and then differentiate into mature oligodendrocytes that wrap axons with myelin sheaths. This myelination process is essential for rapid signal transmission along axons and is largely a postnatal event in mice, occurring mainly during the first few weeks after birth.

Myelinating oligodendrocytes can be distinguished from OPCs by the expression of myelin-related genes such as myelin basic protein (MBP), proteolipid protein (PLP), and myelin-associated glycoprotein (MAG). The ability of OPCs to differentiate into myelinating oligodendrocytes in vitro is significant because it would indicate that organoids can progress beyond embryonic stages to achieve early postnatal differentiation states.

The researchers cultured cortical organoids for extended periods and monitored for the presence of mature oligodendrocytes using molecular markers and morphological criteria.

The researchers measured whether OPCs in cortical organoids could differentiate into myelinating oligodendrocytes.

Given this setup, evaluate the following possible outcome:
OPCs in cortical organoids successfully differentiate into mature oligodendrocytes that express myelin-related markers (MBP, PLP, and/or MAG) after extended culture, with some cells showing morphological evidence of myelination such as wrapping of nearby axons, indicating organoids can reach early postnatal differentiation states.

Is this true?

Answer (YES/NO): YES